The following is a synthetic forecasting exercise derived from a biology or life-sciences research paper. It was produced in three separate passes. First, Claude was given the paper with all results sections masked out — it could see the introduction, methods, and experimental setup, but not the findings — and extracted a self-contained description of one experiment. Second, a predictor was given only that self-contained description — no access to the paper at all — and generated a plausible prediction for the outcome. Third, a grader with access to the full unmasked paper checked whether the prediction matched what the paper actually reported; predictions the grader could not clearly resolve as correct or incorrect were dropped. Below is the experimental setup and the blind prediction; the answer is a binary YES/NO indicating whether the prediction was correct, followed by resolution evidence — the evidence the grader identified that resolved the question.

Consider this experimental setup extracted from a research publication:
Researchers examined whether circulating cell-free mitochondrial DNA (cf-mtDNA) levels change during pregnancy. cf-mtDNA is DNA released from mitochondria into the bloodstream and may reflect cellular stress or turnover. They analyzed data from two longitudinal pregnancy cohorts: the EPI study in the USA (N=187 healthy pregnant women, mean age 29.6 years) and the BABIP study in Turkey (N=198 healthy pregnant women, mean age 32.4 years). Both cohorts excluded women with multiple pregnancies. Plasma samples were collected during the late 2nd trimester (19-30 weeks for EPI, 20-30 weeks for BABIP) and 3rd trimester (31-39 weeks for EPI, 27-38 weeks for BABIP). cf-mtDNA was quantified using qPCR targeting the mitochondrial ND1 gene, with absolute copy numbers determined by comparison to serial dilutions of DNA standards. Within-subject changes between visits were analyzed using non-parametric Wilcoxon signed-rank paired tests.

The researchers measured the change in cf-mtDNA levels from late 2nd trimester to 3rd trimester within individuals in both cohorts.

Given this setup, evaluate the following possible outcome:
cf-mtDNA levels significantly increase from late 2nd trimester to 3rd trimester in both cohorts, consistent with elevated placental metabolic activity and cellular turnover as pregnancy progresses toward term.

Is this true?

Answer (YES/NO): NO